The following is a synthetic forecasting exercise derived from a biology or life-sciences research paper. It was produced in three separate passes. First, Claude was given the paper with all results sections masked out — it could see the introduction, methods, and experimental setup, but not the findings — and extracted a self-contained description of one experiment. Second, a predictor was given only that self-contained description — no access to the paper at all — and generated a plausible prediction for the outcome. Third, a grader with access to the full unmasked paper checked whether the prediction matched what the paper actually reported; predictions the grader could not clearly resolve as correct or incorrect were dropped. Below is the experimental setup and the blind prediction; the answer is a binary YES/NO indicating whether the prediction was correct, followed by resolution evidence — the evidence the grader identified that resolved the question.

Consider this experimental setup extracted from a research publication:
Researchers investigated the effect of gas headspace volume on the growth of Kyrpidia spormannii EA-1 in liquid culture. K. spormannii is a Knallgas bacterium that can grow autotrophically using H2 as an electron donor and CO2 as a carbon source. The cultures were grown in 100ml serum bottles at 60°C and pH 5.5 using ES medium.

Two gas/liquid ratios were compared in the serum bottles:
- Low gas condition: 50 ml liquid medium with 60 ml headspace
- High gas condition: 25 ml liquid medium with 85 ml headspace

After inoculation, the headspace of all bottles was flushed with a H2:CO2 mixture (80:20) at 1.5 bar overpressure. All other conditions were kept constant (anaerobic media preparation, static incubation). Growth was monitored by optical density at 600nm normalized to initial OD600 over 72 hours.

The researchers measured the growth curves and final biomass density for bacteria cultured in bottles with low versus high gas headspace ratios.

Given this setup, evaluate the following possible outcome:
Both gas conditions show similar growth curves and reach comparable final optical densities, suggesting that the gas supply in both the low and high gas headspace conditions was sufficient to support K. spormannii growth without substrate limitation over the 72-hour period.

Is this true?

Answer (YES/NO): NO